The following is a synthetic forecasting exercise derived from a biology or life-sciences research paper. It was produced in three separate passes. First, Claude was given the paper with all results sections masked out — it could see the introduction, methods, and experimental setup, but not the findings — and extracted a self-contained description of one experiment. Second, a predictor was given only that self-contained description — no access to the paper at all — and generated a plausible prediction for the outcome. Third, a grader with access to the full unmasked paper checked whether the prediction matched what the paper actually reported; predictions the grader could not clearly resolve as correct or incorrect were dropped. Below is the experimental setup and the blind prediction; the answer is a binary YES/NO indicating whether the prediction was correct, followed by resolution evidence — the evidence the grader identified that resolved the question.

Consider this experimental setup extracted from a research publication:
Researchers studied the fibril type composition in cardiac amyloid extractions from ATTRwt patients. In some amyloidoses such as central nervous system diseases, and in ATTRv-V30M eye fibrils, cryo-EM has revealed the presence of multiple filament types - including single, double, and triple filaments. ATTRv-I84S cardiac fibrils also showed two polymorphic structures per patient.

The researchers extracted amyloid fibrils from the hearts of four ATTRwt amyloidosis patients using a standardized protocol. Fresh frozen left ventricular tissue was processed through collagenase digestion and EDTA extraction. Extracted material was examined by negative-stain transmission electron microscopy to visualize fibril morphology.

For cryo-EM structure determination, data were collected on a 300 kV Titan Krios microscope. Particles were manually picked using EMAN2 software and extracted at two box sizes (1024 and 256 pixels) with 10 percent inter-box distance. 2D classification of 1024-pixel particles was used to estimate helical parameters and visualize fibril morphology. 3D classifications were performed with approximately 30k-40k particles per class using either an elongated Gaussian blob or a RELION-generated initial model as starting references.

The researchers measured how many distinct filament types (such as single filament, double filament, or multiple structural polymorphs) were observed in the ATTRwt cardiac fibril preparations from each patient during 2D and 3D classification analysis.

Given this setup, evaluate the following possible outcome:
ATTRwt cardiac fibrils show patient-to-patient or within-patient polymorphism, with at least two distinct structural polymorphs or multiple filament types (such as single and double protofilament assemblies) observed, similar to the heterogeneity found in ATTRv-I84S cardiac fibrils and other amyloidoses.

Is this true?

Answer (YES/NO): NO